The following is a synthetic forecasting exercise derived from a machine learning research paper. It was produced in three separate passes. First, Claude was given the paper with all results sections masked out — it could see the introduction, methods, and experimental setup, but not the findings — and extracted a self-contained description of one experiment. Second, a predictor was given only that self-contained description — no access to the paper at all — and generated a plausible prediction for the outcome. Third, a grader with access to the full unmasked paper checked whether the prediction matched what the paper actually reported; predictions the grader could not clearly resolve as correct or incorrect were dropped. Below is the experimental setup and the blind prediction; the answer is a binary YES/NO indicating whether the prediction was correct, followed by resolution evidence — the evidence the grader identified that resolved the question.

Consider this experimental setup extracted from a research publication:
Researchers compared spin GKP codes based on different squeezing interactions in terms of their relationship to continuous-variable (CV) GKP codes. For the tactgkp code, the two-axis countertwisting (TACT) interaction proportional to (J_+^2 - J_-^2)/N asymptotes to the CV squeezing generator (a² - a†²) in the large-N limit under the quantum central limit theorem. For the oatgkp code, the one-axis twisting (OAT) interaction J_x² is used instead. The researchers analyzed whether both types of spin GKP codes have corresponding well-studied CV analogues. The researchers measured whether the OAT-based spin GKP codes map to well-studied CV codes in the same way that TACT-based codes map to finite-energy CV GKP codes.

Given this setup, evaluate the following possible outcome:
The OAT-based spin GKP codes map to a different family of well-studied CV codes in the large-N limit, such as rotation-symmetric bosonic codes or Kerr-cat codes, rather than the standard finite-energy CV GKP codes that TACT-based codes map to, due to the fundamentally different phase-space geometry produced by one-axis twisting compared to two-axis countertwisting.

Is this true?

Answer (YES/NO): NO